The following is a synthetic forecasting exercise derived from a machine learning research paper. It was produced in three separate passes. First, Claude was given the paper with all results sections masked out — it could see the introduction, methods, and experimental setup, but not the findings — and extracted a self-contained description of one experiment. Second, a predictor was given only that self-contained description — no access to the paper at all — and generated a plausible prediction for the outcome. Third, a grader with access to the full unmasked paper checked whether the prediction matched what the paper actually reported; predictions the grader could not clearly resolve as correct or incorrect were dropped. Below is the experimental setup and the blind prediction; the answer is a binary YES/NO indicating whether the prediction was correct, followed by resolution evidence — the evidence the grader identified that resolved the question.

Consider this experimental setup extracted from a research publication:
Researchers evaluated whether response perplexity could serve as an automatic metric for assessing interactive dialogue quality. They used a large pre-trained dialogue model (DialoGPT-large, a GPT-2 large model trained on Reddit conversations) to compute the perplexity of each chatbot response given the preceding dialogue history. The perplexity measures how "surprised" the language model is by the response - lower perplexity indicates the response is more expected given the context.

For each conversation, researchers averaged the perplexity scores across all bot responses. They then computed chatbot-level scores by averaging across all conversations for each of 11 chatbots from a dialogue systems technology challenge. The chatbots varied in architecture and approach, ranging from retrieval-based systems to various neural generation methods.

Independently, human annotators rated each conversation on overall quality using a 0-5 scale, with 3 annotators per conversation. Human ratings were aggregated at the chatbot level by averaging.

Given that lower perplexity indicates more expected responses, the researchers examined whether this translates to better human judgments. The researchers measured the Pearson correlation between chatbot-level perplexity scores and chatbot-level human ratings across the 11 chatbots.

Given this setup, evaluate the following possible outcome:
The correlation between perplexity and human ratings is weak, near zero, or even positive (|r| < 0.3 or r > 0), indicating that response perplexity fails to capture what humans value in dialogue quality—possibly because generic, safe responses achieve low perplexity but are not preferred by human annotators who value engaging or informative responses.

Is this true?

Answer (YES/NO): YES